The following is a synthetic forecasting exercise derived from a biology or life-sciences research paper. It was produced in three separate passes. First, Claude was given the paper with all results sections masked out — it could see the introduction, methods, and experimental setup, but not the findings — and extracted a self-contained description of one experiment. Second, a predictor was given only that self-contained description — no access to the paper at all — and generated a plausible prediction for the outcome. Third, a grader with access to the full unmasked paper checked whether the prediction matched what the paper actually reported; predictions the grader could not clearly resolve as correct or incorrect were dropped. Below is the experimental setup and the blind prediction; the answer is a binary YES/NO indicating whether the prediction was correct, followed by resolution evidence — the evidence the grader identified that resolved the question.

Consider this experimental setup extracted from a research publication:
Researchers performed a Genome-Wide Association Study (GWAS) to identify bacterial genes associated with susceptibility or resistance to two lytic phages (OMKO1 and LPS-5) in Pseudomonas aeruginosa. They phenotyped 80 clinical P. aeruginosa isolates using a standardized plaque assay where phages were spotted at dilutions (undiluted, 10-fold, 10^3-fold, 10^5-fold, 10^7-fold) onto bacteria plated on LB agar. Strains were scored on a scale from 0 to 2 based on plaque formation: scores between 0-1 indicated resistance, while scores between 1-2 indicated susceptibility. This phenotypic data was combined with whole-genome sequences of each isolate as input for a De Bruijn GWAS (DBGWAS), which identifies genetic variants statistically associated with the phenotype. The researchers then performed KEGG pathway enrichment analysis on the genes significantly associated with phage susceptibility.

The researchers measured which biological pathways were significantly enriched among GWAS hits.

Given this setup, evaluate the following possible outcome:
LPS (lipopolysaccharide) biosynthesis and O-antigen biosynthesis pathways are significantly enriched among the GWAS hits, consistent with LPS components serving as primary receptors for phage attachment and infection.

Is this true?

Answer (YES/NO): NO